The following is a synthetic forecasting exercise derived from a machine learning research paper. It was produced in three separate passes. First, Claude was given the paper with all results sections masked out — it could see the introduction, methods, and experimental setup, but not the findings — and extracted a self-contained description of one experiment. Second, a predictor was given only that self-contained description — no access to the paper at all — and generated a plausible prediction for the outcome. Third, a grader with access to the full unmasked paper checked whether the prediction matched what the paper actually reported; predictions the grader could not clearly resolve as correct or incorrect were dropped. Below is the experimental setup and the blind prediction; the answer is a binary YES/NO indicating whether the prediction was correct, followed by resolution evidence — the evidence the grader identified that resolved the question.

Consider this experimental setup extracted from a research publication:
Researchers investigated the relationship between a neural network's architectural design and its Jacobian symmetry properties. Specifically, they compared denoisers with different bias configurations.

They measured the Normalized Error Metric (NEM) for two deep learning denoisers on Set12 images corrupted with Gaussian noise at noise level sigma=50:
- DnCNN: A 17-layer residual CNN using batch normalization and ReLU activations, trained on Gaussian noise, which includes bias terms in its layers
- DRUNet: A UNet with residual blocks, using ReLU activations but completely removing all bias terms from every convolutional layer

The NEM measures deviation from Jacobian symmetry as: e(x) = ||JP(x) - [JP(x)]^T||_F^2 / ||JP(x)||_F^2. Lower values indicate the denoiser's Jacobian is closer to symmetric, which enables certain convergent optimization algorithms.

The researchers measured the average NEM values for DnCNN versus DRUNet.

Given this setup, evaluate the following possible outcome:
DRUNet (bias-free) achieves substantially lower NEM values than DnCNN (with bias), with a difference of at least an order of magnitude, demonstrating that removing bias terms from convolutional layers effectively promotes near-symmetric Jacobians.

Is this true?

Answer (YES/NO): YES